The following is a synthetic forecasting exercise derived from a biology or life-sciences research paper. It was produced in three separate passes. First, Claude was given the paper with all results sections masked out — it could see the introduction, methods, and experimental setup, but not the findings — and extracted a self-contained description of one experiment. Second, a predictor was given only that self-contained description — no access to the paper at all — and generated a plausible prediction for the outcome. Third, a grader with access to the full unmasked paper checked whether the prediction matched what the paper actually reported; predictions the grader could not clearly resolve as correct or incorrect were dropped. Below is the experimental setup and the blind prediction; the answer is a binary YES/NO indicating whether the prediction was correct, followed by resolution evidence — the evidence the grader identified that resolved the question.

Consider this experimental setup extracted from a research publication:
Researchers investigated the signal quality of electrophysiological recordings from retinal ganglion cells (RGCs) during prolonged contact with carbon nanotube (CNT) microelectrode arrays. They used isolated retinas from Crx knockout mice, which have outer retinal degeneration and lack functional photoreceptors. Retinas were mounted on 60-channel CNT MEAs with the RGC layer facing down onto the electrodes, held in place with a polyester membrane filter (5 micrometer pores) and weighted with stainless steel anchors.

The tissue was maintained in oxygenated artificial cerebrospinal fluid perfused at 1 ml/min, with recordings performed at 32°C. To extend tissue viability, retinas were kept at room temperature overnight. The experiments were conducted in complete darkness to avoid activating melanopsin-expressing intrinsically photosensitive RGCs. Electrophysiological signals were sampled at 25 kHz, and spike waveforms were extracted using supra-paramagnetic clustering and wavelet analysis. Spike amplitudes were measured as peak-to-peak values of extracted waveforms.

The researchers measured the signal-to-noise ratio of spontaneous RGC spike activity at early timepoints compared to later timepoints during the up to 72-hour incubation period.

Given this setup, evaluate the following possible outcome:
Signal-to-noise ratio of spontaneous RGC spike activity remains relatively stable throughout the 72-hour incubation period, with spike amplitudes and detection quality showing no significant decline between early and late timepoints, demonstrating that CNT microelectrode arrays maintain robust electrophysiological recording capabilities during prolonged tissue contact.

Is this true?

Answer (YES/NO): NO